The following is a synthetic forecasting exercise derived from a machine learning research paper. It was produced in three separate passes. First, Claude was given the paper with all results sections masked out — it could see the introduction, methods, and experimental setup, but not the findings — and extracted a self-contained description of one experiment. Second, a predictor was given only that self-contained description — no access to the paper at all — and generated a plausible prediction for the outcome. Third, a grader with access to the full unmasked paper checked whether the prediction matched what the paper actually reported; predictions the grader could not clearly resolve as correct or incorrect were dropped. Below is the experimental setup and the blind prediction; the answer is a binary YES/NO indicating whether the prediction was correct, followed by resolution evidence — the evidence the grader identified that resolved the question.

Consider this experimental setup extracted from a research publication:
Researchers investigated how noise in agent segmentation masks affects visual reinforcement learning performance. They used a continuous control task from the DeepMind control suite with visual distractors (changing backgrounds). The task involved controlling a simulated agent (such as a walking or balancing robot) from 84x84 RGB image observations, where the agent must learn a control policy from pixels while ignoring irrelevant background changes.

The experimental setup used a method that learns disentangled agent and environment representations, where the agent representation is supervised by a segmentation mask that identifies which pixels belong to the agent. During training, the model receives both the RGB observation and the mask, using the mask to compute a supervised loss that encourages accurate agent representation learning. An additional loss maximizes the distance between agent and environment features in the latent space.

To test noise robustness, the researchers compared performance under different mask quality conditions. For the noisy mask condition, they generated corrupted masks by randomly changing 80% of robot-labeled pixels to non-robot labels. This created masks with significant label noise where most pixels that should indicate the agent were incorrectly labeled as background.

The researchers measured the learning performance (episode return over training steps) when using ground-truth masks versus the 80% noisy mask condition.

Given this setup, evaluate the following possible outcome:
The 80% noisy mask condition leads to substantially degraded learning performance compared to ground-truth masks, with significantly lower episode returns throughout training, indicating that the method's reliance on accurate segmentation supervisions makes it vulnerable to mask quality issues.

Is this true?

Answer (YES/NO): NO